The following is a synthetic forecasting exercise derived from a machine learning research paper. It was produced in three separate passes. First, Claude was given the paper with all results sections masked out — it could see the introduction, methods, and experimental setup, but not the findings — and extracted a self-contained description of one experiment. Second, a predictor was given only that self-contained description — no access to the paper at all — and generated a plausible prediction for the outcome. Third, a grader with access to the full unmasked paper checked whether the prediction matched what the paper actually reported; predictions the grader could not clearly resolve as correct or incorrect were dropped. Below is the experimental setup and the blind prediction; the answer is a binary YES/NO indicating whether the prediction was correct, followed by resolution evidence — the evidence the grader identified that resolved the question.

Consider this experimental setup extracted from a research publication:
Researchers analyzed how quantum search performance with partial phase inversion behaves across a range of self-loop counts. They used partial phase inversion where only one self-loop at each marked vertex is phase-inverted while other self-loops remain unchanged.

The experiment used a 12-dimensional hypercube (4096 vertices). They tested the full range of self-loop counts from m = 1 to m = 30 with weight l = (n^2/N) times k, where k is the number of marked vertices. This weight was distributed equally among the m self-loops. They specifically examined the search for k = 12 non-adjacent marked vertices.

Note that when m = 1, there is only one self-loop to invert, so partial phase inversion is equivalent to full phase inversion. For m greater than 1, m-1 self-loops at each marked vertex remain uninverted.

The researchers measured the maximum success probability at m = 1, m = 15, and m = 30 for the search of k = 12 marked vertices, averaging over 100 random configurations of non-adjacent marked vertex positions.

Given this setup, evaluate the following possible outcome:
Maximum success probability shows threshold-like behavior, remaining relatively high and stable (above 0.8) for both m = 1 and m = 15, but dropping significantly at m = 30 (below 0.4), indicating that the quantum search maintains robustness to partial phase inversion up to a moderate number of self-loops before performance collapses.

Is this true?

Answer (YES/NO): NO